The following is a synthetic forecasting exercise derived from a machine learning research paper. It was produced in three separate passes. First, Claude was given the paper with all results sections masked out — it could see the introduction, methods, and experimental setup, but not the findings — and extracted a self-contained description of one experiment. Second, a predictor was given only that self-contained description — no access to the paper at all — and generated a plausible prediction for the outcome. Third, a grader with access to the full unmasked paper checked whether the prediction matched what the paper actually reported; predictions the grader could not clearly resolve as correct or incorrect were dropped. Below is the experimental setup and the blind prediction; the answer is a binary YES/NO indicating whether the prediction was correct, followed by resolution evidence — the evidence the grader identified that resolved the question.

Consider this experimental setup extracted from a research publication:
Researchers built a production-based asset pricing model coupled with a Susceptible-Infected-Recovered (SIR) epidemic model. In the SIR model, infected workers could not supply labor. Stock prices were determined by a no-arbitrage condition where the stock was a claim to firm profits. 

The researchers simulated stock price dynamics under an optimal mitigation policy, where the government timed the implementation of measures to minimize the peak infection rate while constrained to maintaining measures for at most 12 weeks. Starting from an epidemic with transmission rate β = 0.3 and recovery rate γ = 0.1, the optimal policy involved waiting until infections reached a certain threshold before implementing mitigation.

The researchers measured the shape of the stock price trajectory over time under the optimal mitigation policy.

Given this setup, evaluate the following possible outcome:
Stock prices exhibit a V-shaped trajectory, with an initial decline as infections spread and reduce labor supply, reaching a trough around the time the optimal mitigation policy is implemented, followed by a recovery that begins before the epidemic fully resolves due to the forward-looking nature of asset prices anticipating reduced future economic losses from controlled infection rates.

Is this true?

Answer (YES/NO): NO